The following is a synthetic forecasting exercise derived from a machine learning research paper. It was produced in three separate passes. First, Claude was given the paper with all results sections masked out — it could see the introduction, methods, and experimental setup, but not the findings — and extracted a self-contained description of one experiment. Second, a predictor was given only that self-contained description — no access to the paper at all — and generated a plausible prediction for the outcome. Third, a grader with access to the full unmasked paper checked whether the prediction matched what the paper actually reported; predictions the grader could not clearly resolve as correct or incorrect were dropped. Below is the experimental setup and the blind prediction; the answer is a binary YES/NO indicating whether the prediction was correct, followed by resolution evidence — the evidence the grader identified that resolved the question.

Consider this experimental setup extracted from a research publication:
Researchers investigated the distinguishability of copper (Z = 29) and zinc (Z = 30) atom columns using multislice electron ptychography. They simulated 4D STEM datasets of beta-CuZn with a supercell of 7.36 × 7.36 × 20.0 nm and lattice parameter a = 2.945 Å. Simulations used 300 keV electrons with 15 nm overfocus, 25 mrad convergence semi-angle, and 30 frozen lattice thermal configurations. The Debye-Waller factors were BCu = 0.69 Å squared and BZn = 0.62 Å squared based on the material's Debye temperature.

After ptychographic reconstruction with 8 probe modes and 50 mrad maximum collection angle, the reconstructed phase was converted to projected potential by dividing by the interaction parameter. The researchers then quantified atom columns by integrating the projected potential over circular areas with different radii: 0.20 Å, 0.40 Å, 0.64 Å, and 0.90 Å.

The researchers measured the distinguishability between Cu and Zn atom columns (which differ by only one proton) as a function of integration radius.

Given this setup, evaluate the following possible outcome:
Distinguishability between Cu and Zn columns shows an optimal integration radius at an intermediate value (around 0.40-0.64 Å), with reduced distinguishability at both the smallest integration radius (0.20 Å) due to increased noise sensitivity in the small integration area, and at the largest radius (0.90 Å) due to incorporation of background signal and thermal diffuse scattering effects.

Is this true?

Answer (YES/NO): NO